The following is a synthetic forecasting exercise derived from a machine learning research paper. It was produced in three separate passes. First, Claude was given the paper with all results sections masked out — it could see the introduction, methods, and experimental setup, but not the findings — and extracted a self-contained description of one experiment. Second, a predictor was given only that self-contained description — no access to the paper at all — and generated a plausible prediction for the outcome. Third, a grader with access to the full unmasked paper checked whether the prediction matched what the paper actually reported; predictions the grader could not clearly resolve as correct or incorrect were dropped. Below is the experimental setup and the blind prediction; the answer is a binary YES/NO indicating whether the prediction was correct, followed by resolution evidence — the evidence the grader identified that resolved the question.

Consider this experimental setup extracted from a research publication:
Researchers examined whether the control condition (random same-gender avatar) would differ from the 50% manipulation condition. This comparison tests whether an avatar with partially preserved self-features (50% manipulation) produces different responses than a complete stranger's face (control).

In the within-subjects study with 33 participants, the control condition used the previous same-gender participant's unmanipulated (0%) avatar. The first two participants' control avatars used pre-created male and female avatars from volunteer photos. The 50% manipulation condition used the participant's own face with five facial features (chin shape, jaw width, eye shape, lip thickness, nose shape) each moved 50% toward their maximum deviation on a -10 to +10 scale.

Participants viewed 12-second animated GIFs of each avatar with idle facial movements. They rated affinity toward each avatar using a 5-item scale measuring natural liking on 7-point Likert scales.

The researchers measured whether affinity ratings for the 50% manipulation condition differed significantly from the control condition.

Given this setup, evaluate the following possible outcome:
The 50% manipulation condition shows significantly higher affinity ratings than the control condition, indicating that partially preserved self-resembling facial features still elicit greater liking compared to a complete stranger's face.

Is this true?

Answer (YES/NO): YES